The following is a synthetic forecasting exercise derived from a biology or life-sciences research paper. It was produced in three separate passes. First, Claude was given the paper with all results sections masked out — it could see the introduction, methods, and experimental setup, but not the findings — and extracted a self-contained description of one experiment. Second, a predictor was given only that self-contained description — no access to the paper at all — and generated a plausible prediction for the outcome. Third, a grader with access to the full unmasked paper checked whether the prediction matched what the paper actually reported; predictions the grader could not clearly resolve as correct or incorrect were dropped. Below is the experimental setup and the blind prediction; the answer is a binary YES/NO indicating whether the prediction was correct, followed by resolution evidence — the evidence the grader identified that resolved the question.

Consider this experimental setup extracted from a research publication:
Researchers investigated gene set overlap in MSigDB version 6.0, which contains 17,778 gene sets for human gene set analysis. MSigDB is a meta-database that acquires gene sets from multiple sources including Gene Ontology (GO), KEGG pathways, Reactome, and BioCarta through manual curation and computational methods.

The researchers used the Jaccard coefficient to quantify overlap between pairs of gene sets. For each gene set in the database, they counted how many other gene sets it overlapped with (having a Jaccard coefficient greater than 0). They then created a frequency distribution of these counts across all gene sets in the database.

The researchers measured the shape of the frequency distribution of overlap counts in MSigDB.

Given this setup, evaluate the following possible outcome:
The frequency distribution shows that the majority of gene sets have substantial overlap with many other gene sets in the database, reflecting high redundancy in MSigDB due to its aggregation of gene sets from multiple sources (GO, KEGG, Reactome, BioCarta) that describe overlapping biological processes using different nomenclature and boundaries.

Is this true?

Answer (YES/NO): YES